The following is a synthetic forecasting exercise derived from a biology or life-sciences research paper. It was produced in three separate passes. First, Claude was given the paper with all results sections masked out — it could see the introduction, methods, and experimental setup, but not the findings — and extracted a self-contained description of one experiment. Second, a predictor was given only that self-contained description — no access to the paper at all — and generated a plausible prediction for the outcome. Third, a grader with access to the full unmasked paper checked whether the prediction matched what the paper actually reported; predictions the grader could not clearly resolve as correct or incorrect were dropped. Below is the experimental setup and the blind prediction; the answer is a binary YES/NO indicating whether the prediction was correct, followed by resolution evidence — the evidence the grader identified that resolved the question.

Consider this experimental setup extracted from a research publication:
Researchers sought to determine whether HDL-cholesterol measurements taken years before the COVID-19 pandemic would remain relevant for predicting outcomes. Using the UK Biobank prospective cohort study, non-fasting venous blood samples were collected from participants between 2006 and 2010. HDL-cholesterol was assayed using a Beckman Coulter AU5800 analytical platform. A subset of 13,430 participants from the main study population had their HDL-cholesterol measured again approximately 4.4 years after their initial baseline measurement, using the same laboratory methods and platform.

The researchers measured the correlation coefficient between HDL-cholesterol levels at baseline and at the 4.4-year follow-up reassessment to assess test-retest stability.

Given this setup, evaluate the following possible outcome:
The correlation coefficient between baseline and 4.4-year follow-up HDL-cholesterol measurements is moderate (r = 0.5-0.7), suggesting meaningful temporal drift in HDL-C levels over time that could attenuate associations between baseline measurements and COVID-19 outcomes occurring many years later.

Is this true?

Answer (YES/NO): NO